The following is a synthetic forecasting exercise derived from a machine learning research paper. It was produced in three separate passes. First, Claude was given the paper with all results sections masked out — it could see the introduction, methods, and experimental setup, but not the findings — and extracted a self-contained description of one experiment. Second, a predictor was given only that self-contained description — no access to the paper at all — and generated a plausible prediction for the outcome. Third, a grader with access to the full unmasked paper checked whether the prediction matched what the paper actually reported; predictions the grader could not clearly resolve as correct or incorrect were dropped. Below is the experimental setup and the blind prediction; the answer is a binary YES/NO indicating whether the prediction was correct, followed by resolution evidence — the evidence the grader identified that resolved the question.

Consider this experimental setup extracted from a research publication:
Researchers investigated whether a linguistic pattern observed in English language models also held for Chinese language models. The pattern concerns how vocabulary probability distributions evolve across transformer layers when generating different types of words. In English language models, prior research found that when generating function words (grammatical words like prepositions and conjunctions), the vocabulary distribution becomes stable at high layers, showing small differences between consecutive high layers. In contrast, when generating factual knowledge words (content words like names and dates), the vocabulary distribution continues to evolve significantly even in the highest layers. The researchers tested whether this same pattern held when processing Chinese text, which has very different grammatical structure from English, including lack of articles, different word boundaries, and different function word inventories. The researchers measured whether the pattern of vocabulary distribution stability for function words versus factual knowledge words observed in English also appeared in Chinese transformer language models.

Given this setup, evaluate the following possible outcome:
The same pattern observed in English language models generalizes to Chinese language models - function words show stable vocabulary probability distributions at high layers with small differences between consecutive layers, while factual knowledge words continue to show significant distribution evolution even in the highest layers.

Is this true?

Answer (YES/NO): YES